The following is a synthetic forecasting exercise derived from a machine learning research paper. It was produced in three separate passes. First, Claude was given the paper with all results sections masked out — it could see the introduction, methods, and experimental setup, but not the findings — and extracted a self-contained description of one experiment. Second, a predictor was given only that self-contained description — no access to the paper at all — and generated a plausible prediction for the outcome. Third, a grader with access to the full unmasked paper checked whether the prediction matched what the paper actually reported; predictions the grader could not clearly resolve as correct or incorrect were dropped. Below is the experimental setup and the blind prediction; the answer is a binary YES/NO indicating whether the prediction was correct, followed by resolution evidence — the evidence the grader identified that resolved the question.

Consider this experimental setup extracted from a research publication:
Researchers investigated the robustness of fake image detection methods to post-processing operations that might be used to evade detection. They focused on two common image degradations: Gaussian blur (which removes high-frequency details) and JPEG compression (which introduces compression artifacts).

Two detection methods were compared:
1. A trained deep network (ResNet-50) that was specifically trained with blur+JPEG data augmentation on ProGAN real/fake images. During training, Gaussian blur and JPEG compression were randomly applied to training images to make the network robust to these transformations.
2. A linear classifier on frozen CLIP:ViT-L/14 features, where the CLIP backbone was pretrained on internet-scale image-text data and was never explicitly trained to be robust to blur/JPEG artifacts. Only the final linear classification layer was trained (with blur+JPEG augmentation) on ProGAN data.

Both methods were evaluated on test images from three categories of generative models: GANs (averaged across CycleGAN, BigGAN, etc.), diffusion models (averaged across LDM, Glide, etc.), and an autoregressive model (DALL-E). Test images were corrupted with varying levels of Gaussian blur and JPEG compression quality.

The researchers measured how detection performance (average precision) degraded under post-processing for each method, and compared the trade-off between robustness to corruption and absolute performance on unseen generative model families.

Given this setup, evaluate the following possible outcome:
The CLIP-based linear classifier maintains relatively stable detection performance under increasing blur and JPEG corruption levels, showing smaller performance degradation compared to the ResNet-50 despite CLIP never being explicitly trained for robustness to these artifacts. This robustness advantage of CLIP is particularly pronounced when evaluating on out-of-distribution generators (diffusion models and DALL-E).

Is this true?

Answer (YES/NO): NO